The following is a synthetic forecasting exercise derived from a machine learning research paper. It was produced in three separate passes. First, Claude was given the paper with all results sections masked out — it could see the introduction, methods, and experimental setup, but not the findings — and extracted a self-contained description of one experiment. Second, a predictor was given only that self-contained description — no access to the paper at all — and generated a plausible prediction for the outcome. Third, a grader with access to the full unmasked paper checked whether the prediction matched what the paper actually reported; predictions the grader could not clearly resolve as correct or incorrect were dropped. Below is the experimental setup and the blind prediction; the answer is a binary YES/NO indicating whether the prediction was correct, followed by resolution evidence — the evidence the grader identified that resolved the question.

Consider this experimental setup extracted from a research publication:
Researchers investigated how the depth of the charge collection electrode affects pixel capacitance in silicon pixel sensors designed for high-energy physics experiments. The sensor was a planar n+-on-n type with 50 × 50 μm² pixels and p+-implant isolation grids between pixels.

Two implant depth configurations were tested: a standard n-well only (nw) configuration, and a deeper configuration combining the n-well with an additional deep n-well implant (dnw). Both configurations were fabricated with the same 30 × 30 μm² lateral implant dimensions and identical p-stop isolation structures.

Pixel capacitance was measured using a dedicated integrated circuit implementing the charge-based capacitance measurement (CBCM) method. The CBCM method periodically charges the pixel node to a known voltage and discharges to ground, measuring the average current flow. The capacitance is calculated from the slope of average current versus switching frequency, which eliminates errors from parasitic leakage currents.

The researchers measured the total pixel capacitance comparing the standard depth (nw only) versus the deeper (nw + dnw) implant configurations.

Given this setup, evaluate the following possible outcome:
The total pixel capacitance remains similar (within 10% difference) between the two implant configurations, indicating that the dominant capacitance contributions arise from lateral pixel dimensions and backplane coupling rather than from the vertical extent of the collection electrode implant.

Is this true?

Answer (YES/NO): NO